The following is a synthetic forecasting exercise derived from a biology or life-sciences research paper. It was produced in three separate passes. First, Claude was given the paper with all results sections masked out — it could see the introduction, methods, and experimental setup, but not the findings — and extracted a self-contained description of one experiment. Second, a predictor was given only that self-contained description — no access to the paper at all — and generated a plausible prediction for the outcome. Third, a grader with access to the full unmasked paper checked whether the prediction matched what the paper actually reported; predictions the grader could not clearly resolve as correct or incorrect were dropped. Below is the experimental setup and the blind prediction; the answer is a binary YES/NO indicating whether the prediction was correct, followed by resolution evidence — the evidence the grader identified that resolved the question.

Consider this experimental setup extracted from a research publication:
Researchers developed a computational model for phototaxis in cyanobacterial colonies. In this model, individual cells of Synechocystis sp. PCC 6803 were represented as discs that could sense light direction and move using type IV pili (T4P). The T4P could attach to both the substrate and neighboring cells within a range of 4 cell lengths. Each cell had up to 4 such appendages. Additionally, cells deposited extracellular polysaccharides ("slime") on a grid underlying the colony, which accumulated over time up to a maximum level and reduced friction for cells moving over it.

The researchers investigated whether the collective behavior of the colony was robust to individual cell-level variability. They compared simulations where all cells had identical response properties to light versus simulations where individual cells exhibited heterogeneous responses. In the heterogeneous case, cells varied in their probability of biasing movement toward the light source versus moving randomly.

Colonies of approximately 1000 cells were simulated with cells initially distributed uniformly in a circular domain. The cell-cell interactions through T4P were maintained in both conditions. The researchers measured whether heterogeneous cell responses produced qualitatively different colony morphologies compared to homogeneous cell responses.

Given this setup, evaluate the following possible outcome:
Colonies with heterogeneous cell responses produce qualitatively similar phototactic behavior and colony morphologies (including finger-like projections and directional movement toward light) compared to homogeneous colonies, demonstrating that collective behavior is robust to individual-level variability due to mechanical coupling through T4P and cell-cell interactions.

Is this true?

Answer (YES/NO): YES